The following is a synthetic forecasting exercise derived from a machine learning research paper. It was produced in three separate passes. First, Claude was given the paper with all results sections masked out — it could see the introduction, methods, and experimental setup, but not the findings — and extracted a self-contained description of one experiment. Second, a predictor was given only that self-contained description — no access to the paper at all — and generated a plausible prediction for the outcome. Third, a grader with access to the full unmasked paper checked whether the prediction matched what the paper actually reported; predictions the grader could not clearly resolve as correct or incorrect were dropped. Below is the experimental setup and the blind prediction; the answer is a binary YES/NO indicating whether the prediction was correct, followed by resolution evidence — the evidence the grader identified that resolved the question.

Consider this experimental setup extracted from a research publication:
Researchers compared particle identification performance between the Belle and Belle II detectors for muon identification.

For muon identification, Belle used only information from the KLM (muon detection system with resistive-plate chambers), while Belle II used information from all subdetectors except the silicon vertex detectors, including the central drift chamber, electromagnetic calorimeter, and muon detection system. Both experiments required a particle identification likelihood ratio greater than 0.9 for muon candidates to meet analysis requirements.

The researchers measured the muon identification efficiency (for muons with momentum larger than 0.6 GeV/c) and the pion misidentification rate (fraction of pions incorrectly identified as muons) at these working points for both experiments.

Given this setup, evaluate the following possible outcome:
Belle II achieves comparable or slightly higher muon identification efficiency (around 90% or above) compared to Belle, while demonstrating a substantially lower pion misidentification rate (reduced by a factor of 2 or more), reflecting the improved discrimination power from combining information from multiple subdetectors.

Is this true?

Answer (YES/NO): NO